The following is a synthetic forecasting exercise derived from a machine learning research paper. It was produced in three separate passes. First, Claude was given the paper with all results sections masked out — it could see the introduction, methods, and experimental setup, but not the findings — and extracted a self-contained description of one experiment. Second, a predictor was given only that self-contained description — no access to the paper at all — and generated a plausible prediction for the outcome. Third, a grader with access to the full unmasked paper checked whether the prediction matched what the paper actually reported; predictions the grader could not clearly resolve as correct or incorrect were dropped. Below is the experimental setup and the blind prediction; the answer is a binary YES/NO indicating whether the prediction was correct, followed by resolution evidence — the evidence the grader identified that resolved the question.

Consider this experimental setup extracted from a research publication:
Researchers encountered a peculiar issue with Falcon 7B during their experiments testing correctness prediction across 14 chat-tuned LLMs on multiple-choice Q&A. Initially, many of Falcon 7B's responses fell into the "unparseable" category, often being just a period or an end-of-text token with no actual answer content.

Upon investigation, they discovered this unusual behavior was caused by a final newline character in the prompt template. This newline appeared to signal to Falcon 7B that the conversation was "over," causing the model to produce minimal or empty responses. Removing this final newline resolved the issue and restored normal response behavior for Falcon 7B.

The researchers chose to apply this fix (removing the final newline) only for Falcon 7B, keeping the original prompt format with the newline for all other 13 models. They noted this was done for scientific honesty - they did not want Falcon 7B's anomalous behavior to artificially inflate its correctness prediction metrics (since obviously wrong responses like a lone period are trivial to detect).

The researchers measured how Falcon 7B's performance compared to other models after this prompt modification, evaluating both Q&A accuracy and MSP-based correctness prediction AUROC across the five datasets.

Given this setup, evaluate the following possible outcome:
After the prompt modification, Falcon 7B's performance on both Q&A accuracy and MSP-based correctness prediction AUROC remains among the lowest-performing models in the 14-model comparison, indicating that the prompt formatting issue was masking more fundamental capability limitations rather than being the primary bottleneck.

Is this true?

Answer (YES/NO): YES